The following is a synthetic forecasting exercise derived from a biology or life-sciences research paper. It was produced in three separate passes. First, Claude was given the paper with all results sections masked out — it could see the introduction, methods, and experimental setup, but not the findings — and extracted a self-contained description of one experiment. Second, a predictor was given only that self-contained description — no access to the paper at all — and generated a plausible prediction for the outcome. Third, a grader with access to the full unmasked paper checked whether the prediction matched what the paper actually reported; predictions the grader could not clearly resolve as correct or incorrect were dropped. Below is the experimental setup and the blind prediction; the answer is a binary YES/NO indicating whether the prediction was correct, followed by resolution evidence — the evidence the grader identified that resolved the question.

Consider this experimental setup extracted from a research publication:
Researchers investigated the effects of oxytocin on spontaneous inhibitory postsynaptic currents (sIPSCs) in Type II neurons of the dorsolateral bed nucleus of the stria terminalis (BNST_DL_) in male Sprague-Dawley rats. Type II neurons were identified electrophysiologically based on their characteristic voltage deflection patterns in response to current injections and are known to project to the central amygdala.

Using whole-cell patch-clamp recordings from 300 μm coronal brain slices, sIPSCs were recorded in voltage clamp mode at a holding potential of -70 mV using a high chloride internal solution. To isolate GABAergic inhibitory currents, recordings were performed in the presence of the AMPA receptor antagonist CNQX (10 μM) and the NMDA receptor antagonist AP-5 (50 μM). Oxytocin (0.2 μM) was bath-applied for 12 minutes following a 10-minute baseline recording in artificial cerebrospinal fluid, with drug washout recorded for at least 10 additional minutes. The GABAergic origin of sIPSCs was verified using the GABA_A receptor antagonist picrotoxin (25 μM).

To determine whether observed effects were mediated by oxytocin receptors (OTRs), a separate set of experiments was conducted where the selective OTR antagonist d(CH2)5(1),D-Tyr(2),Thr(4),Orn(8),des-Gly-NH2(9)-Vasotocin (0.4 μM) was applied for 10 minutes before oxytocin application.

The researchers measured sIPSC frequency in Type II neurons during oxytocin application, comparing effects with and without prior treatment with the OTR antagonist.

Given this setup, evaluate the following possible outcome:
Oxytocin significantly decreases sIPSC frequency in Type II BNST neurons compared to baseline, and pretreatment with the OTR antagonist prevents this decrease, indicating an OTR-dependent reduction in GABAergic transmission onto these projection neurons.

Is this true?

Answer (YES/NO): NO